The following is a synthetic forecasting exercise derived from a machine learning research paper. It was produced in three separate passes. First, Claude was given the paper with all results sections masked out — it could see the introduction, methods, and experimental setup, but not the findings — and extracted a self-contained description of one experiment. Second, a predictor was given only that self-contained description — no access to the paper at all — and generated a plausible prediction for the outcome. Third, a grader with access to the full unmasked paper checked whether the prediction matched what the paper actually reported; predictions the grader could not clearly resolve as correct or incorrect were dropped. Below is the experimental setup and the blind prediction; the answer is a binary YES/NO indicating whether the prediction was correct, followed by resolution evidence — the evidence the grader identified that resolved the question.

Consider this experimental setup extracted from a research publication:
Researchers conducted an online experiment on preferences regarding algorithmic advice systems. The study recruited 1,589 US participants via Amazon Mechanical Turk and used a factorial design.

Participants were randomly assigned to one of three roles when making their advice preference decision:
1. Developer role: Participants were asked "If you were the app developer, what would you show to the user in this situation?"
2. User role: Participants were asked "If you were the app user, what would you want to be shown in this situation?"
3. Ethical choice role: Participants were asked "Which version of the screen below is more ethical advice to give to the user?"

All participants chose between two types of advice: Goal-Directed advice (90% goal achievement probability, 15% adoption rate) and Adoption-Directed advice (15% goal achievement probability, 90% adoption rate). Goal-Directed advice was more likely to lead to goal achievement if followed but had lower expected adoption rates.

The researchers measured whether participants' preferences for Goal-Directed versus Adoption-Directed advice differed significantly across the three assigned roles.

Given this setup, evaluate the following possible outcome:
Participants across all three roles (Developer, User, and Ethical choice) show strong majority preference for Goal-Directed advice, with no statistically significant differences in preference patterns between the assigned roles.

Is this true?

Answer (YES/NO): YES